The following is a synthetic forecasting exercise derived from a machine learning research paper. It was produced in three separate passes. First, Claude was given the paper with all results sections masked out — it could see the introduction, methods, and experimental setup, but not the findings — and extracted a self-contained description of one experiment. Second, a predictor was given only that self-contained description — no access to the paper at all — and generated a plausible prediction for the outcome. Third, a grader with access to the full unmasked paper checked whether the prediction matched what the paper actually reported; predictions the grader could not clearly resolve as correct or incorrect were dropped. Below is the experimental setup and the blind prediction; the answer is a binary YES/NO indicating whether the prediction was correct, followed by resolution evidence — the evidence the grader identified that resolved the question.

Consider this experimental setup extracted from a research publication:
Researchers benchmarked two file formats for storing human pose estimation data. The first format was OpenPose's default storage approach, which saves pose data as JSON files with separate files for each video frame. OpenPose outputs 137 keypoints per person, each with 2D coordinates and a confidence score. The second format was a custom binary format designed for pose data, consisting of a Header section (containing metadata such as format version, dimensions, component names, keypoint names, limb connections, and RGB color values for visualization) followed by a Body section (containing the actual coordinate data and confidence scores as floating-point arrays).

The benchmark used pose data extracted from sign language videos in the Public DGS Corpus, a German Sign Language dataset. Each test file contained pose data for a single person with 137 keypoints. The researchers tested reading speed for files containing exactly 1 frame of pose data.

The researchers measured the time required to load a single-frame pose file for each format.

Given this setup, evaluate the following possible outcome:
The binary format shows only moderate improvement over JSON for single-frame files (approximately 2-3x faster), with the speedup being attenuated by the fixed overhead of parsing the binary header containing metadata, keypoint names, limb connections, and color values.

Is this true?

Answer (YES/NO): NO